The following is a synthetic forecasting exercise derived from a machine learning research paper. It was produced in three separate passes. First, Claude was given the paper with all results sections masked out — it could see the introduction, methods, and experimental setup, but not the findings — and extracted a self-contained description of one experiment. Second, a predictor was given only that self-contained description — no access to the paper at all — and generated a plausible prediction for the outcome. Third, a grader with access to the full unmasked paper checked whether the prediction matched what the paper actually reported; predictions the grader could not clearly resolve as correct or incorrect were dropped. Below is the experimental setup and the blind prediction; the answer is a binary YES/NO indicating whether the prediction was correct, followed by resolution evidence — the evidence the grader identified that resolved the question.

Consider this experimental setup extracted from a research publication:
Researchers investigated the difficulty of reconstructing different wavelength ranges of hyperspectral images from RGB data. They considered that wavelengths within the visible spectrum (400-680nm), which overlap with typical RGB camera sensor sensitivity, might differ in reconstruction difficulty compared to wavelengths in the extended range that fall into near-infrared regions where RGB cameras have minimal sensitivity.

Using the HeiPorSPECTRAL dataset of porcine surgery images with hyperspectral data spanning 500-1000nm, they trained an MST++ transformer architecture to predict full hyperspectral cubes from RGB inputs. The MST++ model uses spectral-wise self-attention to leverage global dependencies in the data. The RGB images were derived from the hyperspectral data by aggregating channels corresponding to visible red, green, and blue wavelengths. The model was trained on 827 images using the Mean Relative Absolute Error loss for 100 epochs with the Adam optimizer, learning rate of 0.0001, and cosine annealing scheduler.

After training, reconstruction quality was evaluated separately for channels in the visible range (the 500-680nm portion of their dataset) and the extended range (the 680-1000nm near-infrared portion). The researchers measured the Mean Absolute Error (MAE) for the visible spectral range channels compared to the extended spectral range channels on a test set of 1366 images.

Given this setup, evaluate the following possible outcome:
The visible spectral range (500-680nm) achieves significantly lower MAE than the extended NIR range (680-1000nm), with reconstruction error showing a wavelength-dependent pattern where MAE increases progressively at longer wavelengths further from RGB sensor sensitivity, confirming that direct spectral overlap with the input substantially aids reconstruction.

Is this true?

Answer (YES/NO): YES